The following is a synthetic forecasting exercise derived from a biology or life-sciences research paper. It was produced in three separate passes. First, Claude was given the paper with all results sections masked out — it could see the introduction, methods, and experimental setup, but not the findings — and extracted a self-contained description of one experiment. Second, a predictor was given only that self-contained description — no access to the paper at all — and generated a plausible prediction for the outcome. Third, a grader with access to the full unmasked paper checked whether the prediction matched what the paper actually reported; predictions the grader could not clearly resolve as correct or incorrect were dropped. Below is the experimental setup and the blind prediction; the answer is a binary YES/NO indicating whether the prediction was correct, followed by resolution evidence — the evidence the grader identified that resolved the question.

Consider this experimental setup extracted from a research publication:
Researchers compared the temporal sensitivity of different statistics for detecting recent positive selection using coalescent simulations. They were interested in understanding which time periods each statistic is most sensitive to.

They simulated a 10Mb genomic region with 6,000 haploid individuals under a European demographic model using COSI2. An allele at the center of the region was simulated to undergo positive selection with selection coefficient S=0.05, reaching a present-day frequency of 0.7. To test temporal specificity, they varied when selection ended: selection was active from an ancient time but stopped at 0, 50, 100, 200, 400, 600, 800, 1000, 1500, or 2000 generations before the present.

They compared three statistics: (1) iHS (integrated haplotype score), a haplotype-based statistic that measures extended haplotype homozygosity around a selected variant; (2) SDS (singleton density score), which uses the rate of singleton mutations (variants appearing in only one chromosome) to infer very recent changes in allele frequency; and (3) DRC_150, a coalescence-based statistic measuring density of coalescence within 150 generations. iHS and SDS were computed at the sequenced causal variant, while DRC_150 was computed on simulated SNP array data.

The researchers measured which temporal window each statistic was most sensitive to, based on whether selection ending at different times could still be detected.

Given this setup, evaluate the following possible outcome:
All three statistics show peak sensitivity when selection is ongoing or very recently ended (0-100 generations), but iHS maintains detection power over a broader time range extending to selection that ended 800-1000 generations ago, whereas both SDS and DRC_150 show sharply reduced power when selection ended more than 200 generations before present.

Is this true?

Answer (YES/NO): NO